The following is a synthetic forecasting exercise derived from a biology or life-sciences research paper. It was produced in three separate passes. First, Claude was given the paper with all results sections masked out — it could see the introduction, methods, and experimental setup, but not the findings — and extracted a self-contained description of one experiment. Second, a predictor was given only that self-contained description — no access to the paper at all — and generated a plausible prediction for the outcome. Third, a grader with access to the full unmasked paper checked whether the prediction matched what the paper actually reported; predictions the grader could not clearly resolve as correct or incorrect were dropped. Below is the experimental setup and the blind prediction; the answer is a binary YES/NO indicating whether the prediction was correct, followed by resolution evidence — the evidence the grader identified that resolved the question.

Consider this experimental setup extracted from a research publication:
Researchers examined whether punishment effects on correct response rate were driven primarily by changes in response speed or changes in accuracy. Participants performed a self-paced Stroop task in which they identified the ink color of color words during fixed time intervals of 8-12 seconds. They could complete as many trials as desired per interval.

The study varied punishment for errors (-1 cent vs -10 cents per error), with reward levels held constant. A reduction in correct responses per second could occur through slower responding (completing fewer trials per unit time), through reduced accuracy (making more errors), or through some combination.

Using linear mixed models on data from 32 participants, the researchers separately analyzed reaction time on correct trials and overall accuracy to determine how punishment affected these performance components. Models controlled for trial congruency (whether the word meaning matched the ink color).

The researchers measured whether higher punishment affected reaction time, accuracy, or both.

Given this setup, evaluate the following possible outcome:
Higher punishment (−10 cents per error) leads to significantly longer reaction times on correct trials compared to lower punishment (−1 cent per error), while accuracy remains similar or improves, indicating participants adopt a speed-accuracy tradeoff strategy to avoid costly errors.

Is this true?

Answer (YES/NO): YES